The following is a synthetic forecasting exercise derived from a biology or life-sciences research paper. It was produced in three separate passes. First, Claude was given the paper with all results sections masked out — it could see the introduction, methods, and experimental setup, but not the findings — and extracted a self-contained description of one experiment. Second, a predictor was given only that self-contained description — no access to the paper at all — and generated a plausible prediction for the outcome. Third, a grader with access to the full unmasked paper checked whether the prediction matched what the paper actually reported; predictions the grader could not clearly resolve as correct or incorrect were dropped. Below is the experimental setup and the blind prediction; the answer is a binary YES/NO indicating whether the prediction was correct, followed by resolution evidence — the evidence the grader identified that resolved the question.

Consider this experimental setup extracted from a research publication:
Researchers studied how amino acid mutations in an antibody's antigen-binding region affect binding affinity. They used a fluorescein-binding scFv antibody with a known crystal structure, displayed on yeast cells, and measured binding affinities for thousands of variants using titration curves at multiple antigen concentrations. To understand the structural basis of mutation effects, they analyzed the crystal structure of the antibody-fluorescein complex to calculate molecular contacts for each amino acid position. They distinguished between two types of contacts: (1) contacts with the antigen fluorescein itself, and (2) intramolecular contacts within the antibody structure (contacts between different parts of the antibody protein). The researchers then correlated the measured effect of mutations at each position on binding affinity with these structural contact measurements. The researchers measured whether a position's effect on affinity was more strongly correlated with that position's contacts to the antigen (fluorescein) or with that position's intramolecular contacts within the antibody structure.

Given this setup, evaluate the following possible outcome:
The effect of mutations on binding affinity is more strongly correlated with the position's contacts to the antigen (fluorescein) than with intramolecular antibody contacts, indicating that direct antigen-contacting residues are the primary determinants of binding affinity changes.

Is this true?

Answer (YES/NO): NO